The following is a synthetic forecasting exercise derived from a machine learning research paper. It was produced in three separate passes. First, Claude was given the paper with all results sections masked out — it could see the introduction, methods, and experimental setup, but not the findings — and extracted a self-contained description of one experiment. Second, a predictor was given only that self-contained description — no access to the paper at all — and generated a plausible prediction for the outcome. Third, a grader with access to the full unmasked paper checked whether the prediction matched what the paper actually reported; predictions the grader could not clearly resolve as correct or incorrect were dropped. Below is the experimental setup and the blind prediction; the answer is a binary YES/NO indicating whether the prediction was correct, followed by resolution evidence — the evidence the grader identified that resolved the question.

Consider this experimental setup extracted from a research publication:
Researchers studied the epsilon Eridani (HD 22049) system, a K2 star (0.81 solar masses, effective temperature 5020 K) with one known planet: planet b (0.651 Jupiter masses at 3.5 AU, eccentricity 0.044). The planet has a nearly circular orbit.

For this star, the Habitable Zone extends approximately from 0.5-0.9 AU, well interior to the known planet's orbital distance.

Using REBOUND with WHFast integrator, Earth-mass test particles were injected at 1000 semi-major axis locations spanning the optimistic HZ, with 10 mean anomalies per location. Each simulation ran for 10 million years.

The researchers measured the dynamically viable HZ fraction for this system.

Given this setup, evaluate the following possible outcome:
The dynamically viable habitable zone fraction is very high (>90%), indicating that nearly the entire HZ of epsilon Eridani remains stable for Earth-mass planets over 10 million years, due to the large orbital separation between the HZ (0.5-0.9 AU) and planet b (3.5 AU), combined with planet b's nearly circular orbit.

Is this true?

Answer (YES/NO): YES